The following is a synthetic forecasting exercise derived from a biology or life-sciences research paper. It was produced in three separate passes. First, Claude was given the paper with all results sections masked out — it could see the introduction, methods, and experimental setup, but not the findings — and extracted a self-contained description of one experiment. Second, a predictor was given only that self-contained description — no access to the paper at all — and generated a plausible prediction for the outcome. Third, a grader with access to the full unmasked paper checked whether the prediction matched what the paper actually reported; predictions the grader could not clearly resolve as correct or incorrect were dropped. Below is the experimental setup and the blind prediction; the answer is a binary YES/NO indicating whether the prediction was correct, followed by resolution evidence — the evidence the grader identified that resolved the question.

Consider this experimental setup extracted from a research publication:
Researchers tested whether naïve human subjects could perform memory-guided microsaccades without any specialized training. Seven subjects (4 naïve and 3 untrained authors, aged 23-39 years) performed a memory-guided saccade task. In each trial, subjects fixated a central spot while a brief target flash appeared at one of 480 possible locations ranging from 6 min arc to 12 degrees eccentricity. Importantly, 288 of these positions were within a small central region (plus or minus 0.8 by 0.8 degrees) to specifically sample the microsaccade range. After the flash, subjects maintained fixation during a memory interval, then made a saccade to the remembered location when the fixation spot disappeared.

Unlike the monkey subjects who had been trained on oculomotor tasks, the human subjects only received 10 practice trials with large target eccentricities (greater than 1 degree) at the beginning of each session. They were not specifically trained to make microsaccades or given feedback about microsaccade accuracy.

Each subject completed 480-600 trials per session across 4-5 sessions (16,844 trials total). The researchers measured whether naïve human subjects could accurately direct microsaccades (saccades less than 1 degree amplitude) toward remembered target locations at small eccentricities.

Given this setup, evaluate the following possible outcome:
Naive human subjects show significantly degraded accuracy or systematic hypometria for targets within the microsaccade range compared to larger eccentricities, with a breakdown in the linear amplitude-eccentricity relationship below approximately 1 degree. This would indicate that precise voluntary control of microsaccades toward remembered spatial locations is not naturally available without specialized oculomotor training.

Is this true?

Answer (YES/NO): NO